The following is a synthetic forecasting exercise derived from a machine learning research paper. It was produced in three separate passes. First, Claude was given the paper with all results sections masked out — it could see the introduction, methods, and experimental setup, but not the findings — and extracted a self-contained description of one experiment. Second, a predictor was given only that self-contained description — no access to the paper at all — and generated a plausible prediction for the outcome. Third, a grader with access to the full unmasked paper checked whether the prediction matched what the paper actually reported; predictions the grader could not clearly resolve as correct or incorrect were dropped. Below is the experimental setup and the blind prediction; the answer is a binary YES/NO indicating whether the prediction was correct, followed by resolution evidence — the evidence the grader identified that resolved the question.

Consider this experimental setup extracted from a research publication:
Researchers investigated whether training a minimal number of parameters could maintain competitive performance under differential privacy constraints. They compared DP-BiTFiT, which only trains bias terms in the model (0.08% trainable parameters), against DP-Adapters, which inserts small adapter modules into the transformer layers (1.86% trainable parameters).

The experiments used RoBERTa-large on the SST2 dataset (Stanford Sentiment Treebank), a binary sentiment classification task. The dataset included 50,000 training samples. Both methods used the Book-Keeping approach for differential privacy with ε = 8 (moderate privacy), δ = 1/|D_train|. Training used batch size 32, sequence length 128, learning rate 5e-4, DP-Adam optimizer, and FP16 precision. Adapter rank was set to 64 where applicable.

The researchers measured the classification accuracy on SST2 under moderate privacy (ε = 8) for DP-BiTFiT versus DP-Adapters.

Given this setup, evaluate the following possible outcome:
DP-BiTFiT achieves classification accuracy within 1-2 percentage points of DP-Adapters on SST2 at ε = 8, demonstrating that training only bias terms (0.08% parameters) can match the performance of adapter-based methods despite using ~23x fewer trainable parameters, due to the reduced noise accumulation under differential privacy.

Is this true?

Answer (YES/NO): NO